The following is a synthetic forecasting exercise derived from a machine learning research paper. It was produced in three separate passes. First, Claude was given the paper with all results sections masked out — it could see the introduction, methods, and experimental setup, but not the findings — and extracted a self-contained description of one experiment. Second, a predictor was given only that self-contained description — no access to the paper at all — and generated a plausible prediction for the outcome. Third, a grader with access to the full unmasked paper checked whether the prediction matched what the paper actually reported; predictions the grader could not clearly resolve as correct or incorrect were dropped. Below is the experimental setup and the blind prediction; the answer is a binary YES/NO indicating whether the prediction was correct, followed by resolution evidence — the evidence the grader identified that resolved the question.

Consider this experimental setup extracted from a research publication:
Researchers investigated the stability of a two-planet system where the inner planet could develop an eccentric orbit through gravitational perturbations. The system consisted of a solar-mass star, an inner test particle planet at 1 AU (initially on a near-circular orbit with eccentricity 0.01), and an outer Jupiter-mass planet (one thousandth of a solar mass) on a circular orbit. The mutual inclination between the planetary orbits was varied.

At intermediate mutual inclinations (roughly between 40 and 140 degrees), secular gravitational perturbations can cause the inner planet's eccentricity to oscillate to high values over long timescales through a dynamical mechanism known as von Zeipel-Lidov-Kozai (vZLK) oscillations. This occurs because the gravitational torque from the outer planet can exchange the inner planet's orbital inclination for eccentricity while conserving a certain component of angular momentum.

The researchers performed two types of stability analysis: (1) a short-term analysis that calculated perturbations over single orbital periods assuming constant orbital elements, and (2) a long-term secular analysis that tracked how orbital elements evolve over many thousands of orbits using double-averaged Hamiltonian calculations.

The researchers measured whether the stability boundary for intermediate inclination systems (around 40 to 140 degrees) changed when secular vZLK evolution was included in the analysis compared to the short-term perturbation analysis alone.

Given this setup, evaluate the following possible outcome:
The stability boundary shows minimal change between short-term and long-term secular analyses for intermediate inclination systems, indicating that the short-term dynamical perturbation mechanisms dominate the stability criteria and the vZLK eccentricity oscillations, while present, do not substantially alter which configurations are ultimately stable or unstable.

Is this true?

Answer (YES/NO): NO